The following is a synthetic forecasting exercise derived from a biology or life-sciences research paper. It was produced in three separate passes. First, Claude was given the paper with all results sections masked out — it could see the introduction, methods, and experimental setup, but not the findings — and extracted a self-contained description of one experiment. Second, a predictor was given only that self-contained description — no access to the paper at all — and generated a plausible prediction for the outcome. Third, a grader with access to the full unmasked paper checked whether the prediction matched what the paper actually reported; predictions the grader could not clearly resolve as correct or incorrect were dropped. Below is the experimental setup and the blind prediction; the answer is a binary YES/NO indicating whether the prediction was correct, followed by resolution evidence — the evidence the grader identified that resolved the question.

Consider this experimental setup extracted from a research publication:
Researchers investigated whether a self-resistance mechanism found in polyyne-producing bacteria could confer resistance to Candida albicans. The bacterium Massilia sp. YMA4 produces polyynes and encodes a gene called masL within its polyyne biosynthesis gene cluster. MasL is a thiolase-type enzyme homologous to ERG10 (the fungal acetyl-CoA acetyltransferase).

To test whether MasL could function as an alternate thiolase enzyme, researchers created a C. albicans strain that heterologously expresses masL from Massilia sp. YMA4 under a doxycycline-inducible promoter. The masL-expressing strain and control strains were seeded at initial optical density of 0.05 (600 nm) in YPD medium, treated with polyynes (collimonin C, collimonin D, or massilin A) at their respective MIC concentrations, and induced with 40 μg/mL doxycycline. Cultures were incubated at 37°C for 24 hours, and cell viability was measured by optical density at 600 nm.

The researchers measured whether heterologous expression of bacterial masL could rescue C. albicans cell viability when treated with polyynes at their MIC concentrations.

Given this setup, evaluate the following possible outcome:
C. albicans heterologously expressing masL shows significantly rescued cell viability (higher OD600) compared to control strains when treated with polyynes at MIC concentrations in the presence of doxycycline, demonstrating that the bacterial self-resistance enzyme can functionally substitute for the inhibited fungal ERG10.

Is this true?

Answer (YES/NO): YES